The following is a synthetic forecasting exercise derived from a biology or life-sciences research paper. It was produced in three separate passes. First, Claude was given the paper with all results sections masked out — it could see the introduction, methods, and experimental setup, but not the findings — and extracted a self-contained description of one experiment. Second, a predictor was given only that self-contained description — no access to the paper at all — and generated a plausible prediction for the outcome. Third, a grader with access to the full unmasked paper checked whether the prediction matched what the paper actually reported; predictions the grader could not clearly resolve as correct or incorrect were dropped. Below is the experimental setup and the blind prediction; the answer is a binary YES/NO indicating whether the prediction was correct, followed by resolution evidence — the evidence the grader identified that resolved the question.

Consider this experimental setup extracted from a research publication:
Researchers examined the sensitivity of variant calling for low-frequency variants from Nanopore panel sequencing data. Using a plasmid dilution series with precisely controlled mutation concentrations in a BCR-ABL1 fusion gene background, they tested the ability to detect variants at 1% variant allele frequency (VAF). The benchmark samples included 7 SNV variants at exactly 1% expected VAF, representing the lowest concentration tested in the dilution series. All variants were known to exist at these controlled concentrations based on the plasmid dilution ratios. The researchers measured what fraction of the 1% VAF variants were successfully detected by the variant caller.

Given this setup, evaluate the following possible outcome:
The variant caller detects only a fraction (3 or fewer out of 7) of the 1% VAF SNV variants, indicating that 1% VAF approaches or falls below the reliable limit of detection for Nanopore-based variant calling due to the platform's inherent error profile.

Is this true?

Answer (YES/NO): NO